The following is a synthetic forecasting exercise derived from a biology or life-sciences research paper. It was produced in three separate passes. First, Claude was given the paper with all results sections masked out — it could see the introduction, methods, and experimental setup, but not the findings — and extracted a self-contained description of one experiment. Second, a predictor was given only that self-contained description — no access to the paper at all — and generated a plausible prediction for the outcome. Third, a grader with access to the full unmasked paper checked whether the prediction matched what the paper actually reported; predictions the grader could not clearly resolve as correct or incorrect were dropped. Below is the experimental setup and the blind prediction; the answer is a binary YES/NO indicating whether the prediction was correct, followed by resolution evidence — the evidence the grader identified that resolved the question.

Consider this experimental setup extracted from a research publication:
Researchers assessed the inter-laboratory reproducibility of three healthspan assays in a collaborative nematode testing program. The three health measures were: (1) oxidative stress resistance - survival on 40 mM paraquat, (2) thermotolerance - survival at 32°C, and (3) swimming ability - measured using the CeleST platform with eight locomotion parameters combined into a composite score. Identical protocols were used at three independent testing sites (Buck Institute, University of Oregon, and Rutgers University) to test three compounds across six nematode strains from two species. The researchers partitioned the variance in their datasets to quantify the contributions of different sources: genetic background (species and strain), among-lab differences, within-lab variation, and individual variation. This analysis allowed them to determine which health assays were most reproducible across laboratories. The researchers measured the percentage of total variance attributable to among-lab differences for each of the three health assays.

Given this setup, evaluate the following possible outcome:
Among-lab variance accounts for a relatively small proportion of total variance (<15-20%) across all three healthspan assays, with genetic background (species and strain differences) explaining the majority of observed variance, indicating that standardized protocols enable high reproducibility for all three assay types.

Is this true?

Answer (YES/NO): NO